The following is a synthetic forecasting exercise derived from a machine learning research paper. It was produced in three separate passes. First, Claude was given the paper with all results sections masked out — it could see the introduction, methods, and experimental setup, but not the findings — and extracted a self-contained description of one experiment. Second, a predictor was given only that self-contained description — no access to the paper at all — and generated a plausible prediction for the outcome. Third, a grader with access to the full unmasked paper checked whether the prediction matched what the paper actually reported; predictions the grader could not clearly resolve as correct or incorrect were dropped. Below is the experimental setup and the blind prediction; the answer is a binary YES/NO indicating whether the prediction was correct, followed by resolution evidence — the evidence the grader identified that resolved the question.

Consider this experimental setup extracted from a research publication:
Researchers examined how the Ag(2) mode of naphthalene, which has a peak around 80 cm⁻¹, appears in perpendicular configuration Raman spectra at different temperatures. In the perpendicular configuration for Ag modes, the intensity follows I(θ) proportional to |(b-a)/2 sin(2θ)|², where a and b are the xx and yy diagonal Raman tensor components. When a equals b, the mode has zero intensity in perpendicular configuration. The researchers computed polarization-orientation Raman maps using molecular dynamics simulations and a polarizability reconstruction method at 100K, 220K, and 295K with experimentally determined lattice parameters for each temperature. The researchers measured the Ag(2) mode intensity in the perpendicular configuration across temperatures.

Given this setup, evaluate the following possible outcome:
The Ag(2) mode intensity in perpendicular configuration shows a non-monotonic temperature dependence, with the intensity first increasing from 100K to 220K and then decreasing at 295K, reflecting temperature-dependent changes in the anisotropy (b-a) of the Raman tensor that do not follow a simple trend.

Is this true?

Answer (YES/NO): NO